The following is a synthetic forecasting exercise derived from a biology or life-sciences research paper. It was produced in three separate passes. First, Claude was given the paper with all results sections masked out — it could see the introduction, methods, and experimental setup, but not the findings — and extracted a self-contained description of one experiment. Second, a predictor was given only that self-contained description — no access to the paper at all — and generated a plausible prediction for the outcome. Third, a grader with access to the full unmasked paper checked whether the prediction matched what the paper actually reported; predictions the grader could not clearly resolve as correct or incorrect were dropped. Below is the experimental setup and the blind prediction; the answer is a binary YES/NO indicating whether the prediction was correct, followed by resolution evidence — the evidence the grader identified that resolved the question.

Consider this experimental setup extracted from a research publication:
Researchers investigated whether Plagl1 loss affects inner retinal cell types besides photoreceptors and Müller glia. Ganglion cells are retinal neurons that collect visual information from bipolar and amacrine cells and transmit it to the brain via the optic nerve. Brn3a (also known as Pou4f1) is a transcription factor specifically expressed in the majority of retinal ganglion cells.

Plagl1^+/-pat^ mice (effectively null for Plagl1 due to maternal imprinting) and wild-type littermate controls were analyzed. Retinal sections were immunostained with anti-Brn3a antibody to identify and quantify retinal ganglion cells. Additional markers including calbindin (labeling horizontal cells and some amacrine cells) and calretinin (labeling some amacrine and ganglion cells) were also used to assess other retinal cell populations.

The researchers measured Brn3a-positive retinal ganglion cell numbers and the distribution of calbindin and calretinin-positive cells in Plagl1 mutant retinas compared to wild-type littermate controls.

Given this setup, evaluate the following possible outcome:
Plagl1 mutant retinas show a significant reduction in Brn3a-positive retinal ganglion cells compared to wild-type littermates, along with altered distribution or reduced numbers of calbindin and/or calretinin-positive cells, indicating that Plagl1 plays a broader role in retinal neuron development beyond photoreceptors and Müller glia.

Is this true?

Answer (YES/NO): NO